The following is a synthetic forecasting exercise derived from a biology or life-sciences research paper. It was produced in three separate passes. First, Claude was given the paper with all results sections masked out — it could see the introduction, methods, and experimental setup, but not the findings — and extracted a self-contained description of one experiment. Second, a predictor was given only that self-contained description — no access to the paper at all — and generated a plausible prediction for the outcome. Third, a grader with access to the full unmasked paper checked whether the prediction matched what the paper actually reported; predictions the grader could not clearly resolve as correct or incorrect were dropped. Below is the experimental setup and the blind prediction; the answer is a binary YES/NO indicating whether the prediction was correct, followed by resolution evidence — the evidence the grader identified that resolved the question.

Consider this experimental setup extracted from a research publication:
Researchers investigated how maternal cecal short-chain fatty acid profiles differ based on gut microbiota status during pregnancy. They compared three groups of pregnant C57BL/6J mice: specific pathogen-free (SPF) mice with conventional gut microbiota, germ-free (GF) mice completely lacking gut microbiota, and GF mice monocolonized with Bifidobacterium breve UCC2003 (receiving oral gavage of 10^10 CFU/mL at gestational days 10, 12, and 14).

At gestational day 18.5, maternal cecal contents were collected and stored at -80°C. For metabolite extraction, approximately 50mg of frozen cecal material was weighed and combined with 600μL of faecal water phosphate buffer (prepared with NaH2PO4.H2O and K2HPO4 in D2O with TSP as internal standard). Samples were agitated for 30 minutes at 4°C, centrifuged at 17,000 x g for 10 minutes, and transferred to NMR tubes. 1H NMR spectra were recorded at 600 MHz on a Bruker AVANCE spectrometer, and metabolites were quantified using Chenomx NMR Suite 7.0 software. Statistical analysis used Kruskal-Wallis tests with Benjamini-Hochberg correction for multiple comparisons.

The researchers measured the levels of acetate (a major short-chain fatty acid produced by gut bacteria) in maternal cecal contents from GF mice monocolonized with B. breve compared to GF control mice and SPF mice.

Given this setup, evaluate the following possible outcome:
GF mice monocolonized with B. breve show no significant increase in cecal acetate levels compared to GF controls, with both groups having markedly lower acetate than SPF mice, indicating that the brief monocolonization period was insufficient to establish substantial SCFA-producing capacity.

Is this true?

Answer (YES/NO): NO